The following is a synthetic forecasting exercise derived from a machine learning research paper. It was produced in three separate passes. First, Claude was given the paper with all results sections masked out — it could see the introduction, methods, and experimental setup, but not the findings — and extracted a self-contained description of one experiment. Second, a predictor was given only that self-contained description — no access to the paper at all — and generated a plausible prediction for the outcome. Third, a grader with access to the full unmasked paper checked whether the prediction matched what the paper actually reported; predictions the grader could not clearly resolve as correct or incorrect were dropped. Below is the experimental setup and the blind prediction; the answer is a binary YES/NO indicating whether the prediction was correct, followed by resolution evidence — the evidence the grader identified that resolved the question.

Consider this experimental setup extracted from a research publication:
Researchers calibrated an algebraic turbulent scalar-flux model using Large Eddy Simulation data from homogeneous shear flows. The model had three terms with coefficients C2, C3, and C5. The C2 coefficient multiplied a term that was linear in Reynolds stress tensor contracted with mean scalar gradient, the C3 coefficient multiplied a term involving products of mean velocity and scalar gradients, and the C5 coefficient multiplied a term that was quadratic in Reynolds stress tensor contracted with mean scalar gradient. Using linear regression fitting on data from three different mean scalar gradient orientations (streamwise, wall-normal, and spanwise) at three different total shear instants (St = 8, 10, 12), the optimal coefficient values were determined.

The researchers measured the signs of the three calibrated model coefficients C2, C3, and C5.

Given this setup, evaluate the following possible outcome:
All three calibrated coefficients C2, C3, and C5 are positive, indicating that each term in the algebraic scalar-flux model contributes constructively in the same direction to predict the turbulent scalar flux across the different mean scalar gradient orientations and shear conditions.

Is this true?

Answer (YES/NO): NO